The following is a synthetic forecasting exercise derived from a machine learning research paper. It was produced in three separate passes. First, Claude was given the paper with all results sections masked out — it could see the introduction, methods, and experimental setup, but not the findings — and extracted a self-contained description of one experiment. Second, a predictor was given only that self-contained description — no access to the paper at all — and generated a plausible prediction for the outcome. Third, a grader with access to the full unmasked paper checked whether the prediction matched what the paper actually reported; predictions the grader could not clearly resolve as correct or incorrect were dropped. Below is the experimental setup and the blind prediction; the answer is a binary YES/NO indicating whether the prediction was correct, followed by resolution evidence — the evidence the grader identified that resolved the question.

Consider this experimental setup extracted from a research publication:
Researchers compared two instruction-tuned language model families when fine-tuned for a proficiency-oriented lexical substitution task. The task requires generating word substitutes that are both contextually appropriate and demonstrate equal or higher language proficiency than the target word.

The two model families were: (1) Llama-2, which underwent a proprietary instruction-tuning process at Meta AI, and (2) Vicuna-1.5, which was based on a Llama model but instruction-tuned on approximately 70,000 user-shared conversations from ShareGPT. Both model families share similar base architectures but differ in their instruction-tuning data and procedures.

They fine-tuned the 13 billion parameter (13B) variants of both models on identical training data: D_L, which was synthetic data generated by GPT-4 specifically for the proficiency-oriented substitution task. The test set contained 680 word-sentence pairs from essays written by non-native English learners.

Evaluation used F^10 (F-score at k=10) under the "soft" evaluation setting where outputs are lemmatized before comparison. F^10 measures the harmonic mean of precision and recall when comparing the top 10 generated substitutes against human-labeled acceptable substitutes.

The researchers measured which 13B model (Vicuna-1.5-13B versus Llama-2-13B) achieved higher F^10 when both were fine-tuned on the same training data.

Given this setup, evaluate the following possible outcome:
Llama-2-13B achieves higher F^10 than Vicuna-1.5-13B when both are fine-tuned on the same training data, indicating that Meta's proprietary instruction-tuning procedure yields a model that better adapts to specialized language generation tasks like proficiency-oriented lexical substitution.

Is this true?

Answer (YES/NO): NO